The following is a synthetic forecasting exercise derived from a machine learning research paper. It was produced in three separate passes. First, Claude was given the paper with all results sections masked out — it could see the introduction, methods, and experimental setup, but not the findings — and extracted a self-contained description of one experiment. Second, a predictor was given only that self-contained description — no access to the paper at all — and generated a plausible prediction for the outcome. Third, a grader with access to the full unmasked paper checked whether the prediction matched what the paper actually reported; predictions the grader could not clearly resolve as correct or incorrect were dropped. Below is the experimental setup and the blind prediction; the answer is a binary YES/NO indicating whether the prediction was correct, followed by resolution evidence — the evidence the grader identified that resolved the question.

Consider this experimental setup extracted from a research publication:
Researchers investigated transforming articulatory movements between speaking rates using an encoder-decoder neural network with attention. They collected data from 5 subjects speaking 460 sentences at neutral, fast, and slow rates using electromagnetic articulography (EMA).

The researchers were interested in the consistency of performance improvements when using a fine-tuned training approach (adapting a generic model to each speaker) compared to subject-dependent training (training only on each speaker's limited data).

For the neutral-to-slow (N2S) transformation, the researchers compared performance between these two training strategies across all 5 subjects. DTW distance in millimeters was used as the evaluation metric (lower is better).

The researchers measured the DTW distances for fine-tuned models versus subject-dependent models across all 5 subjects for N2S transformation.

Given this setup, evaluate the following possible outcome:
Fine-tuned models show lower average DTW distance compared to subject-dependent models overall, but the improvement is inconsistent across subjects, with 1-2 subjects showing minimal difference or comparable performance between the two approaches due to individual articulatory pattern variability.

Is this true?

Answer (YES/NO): NO